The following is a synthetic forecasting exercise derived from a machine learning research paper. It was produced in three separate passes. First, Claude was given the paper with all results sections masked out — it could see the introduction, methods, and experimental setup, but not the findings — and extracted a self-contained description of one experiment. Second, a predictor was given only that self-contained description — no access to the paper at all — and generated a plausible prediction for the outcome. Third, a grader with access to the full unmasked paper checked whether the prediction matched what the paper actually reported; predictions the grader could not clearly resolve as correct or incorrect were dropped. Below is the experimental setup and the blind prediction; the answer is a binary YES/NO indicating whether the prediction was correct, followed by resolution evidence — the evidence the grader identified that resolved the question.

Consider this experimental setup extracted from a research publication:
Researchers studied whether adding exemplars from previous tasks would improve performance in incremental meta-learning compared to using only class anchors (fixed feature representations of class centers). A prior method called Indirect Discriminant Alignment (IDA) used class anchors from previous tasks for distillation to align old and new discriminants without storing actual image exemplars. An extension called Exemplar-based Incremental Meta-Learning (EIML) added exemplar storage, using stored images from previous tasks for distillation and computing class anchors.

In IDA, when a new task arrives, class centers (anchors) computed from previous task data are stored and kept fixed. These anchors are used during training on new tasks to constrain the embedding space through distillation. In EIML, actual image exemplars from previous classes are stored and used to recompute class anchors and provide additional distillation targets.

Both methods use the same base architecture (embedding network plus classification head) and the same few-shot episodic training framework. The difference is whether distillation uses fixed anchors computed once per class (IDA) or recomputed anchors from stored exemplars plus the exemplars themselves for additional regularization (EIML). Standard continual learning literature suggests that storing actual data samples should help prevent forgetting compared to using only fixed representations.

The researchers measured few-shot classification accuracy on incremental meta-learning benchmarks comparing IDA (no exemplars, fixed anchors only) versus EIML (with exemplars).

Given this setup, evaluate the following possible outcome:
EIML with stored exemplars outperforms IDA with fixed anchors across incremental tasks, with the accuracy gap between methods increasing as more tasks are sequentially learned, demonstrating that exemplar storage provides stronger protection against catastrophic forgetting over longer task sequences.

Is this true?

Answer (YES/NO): NO